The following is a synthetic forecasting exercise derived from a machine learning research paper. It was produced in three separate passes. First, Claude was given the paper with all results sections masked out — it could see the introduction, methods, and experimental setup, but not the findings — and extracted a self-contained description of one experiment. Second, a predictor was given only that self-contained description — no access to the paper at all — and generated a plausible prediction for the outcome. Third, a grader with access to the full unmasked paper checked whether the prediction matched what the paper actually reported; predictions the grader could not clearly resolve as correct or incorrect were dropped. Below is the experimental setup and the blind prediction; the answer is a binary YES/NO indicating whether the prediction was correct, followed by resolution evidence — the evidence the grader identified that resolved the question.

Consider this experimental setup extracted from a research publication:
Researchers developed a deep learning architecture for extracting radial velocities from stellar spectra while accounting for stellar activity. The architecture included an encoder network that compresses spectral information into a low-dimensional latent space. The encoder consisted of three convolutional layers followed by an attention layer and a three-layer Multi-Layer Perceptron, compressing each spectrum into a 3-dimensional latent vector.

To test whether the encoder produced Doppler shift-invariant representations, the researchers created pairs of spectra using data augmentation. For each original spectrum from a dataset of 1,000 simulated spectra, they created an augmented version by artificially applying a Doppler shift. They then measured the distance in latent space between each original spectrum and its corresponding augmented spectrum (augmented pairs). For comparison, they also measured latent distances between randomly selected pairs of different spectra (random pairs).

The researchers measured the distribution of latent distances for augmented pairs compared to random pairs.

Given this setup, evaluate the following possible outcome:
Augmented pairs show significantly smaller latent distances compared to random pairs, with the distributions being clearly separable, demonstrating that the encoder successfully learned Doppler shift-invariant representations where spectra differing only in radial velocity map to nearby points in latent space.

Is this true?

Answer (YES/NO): YES